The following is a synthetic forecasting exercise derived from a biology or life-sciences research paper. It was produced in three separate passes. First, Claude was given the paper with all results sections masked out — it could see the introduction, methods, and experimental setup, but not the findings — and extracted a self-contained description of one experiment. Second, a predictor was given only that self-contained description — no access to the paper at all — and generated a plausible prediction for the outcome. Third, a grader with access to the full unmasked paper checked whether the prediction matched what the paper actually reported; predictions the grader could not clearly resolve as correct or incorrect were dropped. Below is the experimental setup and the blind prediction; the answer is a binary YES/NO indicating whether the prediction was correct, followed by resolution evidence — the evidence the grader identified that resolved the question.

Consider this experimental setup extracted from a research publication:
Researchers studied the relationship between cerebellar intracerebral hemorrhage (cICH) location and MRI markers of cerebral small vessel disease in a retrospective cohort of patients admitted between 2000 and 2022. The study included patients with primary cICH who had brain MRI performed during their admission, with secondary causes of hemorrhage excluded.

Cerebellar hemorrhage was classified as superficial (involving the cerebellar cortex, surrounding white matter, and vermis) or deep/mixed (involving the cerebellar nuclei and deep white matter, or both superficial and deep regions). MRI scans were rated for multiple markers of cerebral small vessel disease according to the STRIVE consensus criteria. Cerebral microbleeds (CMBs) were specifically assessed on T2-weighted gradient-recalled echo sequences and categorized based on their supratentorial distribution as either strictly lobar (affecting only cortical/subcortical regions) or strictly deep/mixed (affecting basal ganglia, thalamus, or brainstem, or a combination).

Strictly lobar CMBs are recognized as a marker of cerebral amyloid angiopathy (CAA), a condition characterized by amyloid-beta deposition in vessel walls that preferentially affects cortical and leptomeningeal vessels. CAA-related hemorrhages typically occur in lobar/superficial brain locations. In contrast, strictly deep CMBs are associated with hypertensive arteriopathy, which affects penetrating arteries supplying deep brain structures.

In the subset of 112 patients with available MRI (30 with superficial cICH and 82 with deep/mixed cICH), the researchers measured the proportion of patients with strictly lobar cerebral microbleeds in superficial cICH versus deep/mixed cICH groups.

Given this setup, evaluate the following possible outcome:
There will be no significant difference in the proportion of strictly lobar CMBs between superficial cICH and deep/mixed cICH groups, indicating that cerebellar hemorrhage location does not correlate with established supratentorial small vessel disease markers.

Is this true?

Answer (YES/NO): NO